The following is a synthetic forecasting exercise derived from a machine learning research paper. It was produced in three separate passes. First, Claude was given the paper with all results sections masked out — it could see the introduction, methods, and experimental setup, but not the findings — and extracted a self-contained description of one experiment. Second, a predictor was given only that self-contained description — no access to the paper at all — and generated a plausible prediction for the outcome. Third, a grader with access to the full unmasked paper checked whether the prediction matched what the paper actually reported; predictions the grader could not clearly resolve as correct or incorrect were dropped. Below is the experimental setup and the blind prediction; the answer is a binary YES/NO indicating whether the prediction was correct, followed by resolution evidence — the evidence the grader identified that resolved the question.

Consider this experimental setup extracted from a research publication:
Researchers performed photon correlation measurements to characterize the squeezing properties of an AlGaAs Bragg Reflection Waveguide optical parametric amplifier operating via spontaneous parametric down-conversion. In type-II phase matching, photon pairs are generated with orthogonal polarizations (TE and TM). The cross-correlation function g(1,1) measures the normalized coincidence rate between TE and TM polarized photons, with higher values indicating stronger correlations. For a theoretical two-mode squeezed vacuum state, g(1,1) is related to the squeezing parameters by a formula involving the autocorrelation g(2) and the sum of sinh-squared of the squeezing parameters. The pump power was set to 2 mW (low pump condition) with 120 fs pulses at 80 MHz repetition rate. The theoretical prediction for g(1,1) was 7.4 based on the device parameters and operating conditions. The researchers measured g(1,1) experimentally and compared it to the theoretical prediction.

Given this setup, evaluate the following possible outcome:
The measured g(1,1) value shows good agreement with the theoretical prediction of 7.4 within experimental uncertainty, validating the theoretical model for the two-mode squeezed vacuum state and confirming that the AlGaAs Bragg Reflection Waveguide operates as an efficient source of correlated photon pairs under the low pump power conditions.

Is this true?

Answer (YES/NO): NO